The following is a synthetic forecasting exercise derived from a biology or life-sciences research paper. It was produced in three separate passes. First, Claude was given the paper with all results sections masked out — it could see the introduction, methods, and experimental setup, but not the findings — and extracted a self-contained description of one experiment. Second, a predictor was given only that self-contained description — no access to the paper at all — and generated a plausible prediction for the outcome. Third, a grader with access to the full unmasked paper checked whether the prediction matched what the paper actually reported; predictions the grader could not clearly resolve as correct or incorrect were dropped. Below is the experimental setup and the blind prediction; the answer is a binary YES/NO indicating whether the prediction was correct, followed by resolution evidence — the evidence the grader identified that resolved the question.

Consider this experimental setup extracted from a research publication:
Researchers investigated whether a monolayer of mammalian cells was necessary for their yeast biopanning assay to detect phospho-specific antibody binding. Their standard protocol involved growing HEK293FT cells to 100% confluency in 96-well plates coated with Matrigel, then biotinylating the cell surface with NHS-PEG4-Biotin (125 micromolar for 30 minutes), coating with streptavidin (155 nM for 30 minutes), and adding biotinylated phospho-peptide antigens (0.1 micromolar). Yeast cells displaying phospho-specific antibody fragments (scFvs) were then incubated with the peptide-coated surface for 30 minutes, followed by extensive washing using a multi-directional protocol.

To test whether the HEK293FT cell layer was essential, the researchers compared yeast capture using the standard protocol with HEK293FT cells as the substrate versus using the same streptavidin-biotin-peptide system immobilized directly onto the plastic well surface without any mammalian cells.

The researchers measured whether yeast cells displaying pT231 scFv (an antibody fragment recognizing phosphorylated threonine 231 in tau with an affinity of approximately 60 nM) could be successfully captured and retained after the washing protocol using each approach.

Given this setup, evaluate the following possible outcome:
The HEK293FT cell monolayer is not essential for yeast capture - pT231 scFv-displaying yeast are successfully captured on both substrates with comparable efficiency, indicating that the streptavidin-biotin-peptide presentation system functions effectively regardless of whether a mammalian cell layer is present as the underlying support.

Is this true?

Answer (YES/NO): NO